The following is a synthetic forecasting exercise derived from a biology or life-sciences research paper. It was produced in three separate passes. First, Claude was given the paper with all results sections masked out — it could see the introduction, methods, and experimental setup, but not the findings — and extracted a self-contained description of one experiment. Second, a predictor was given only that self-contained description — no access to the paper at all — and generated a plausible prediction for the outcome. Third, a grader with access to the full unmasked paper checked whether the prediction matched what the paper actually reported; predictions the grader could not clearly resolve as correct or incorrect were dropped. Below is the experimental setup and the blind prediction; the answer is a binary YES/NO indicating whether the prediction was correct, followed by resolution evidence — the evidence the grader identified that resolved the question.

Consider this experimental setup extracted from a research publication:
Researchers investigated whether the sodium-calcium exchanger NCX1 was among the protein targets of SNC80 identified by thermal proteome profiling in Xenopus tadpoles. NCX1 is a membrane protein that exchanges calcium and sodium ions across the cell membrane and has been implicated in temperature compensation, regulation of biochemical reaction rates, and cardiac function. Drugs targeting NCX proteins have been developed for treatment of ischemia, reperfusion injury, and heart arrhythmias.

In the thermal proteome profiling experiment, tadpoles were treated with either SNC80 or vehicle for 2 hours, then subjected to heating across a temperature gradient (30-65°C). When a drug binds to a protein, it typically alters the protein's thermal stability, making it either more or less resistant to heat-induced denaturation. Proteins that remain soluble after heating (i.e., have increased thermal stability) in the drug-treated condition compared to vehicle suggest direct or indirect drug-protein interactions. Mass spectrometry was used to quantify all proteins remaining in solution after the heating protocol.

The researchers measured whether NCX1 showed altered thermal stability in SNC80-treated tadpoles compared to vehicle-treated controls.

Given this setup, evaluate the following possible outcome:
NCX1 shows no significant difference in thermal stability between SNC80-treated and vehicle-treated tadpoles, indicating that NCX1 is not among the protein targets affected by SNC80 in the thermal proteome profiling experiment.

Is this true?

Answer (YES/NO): NO